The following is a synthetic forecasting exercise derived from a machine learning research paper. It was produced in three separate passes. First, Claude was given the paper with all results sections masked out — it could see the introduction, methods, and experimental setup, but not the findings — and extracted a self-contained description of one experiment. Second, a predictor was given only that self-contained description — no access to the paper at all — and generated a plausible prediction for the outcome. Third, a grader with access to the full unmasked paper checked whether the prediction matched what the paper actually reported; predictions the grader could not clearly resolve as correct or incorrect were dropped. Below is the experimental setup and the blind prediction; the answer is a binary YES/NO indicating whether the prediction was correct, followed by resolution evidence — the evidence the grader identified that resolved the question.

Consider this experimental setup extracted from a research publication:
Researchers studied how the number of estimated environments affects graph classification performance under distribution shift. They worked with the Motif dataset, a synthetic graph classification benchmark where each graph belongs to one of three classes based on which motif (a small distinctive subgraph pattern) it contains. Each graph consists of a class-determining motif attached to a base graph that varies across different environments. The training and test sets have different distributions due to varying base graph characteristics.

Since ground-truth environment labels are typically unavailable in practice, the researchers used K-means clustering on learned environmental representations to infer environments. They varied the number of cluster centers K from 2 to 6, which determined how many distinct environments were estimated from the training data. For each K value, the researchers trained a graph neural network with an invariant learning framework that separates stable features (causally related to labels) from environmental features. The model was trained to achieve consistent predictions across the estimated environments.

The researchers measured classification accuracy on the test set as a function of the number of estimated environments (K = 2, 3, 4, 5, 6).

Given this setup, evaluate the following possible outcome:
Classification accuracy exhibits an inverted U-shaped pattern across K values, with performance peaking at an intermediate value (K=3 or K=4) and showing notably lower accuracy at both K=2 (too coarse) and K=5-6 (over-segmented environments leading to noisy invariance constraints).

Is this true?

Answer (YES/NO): NO